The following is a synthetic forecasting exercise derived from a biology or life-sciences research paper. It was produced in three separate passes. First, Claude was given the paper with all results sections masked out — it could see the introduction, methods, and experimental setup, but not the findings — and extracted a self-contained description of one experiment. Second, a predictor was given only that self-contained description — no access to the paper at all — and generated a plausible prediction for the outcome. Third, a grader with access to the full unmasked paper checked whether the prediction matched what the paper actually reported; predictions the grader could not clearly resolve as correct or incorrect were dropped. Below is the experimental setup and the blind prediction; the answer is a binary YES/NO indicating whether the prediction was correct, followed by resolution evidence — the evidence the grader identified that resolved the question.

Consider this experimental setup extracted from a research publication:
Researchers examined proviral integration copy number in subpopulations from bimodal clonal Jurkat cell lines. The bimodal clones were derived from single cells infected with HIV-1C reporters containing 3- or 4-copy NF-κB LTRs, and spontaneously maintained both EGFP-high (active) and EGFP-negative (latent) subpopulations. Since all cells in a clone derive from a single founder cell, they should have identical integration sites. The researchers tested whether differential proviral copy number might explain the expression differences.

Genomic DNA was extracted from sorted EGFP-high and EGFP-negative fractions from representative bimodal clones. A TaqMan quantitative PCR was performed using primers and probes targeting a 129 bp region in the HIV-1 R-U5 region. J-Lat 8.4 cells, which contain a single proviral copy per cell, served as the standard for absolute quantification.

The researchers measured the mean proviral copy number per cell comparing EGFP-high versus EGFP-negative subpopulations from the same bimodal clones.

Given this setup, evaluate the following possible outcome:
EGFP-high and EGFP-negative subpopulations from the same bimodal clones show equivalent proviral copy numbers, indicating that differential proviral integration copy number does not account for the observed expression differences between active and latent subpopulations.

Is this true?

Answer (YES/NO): YES